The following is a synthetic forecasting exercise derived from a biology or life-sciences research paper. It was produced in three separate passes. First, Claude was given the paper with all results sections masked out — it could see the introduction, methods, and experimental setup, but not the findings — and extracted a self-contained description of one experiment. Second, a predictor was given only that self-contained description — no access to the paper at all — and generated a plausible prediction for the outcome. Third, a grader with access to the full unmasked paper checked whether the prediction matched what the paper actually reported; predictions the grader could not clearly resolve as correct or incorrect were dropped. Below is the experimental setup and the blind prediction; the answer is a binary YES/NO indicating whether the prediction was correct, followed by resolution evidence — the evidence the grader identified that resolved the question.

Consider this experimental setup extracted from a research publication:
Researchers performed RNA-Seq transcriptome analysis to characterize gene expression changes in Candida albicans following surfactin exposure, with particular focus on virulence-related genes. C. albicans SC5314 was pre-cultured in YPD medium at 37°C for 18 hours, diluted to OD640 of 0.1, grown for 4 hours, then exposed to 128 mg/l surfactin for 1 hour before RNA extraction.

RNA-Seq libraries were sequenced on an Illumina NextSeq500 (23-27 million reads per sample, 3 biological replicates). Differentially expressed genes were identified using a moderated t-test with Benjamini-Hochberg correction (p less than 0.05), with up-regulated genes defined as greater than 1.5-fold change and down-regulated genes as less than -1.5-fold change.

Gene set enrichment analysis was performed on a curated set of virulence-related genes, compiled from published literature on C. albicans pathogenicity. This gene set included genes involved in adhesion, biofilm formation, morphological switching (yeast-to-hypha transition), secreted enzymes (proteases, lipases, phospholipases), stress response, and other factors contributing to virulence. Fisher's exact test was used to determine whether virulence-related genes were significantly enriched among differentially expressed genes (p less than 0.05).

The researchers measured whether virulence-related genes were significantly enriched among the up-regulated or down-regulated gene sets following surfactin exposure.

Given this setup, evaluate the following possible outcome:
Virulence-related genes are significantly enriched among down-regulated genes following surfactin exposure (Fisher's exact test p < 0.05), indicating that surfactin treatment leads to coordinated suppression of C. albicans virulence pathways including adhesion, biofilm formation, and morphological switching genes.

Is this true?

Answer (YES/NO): NO